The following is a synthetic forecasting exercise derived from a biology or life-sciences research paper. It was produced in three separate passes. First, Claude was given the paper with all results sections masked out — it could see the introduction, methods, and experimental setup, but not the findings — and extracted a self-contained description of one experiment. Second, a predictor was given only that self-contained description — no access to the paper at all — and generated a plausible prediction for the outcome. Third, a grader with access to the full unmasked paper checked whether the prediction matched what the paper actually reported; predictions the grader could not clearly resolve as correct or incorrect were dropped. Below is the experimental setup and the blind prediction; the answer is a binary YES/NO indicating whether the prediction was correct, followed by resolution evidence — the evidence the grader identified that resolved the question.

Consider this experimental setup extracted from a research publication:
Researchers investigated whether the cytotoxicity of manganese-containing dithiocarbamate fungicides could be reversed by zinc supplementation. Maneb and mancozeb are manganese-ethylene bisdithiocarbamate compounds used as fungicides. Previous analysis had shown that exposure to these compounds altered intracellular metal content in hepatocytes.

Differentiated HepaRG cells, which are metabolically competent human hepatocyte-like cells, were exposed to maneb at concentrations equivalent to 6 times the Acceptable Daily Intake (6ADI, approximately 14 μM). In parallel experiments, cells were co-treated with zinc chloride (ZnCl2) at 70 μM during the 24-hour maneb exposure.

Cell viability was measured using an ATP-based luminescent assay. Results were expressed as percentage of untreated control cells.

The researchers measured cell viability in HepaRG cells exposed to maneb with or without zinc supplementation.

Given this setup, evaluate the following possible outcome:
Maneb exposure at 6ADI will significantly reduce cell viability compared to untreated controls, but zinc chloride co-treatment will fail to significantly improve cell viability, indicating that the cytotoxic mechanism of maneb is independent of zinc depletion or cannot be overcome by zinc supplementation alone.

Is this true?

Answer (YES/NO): NO